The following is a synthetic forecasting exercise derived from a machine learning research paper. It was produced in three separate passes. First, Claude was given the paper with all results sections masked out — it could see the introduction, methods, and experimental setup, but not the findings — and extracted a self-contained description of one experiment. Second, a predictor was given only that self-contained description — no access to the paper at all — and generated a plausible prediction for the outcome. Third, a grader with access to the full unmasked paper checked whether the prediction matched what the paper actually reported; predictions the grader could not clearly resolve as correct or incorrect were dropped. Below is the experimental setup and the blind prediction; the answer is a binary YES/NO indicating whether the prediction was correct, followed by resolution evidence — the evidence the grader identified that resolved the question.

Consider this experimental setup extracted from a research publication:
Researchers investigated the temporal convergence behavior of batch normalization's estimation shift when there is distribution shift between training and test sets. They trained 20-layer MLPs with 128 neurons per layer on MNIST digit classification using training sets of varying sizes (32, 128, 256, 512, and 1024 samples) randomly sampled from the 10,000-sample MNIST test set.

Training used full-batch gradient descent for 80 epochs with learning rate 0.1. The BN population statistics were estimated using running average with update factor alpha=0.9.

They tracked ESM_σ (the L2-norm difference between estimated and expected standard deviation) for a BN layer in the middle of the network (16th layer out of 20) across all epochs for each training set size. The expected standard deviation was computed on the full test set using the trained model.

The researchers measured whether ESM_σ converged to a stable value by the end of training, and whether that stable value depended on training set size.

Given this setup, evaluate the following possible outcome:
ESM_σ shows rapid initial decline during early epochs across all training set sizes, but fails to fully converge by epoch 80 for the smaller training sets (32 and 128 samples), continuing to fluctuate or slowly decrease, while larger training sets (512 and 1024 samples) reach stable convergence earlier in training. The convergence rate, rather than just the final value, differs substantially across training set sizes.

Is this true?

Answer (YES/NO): NO